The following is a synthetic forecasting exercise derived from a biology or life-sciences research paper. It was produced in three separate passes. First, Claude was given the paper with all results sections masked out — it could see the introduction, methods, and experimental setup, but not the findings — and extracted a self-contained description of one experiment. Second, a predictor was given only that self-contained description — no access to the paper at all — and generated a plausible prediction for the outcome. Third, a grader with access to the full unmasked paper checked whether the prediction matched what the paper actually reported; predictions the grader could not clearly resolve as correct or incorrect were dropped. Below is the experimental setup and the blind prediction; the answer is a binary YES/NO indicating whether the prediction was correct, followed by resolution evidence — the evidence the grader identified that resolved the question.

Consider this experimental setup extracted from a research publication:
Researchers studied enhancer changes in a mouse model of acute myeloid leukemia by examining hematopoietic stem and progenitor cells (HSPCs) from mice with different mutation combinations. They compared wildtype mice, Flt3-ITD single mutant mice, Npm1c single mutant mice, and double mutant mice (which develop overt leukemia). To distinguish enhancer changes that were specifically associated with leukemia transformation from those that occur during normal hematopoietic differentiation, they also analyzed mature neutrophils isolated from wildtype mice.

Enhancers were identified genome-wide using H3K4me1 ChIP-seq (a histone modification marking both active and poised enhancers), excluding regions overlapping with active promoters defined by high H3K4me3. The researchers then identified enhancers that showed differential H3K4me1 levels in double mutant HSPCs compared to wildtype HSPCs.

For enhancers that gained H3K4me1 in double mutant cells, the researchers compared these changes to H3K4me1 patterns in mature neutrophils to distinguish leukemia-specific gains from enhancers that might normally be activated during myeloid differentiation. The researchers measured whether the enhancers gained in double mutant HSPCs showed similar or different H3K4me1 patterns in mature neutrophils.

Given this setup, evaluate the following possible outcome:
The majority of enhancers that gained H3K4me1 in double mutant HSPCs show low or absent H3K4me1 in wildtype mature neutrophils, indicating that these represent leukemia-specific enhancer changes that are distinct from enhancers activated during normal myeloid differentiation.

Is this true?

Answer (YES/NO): YES